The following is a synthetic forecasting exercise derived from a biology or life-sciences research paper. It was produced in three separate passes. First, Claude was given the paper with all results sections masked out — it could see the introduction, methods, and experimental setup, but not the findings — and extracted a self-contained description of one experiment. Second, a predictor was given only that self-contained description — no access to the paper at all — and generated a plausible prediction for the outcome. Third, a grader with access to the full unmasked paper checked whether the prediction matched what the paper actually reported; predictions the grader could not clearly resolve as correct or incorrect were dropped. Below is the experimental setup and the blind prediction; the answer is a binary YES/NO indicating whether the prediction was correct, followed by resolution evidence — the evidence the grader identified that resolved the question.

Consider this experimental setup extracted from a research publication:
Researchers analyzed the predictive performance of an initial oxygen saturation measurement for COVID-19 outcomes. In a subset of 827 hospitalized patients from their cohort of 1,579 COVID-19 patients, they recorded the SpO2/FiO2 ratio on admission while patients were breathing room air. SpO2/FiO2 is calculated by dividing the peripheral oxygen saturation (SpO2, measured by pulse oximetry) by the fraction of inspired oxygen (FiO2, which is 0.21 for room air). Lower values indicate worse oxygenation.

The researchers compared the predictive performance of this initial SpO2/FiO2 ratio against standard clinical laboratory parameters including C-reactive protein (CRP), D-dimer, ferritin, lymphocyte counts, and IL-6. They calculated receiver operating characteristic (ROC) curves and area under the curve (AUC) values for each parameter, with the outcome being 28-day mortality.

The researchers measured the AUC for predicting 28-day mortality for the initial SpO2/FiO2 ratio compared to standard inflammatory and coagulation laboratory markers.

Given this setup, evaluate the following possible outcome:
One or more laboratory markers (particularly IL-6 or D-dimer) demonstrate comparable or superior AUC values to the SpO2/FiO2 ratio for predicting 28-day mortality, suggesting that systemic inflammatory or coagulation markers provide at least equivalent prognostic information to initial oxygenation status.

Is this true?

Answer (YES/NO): NO